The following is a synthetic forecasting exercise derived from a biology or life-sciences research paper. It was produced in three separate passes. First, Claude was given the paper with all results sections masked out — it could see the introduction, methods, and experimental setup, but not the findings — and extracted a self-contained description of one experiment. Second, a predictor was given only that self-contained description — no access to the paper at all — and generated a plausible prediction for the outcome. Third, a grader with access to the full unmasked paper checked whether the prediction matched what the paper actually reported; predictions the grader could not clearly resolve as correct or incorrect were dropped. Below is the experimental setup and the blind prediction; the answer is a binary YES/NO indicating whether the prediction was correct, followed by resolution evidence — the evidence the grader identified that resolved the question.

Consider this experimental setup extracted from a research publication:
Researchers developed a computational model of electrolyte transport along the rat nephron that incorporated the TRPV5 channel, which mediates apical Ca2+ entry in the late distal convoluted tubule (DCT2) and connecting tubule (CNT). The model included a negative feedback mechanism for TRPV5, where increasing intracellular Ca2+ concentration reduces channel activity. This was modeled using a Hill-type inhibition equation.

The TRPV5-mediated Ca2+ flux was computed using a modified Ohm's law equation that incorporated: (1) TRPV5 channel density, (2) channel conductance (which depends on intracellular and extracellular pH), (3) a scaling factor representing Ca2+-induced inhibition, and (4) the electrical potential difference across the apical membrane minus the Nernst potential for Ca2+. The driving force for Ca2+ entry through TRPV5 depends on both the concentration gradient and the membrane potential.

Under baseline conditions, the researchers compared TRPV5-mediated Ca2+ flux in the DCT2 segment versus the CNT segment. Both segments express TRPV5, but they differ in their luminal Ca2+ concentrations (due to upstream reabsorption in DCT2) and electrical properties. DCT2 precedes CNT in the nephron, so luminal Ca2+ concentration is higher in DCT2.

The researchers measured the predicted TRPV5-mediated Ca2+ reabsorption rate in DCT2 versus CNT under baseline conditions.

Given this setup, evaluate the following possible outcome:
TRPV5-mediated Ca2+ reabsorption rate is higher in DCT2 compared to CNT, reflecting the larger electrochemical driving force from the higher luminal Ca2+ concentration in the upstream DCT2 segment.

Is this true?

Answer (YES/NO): YES